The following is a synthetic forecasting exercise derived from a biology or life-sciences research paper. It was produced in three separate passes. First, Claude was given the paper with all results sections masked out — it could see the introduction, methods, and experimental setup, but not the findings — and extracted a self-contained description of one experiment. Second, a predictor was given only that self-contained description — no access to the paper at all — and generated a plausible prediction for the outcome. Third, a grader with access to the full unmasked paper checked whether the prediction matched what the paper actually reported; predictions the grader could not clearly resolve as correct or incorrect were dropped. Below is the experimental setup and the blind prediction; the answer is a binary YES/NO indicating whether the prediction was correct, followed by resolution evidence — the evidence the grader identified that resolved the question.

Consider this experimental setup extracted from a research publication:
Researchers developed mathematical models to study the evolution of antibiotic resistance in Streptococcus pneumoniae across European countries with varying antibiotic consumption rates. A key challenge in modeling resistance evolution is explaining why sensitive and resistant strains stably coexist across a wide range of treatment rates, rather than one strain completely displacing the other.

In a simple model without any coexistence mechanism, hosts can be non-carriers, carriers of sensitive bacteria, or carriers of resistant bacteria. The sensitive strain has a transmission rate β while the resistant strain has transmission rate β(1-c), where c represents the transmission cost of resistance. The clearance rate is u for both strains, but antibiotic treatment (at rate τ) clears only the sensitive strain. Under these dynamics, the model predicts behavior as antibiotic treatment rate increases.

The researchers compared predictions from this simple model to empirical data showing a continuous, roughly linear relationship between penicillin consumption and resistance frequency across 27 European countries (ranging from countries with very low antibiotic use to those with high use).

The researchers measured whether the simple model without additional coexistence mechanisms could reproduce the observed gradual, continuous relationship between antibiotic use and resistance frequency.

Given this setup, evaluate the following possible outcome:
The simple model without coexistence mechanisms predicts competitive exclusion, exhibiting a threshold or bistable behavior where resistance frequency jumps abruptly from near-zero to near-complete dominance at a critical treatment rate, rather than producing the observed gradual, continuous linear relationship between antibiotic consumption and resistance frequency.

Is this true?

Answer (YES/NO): YES